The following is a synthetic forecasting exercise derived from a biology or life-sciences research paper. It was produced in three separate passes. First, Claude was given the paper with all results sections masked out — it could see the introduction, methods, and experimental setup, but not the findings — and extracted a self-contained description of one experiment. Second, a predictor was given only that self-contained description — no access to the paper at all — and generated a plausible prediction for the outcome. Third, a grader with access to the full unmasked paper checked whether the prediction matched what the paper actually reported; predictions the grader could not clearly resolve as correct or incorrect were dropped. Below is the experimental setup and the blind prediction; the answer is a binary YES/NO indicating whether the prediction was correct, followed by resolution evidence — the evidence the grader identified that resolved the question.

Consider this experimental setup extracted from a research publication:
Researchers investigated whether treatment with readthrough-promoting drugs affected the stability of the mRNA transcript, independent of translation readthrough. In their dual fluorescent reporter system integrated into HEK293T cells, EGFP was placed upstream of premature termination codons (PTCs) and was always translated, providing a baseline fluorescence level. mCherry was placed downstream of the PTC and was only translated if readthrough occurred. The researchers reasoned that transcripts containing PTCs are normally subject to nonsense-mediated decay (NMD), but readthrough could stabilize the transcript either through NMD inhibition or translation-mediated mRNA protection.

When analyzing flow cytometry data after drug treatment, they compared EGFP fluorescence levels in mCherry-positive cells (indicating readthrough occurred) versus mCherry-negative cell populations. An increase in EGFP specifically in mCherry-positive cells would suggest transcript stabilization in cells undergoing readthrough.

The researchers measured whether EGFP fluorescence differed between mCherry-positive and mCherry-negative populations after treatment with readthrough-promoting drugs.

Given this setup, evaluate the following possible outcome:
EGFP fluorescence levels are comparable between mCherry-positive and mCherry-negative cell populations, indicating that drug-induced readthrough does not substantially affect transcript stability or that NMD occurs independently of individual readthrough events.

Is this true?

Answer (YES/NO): NO